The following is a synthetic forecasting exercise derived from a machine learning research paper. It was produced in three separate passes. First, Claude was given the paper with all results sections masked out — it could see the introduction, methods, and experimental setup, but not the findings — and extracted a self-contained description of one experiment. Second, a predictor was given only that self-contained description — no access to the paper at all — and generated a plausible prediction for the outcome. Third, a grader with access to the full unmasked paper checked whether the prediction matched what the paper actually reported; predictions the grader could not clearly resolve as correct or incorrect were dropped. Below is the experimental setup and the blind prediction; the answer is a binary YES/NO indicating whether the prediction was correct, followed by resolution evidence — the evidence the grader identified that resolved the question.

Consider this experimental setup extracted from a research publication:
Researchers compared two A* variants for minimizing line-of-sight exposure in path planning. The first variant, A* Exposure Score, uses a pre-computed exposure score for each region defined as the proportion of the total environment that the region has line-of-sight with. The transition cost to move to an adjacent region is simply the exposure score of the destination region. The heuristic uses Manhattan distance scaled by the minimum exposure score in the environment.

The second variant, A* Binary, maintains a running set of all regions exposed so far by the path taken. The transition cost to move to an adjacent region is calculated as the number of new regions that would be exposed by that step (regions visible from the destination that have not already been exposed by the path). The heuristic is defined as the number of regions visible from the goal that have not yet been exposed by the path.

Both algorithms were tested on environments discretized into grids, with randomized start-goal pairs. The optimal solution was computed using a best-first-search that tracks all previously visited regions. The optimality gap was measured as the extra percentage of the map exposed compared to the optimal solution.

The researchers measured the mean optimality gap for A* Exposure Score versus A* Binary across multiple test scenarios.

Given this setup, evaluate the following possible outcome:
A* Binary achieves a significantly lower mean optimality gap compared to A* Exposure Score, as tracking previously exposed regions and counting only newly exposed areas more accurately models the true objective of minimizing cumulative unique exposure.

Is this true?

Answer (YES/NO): YES